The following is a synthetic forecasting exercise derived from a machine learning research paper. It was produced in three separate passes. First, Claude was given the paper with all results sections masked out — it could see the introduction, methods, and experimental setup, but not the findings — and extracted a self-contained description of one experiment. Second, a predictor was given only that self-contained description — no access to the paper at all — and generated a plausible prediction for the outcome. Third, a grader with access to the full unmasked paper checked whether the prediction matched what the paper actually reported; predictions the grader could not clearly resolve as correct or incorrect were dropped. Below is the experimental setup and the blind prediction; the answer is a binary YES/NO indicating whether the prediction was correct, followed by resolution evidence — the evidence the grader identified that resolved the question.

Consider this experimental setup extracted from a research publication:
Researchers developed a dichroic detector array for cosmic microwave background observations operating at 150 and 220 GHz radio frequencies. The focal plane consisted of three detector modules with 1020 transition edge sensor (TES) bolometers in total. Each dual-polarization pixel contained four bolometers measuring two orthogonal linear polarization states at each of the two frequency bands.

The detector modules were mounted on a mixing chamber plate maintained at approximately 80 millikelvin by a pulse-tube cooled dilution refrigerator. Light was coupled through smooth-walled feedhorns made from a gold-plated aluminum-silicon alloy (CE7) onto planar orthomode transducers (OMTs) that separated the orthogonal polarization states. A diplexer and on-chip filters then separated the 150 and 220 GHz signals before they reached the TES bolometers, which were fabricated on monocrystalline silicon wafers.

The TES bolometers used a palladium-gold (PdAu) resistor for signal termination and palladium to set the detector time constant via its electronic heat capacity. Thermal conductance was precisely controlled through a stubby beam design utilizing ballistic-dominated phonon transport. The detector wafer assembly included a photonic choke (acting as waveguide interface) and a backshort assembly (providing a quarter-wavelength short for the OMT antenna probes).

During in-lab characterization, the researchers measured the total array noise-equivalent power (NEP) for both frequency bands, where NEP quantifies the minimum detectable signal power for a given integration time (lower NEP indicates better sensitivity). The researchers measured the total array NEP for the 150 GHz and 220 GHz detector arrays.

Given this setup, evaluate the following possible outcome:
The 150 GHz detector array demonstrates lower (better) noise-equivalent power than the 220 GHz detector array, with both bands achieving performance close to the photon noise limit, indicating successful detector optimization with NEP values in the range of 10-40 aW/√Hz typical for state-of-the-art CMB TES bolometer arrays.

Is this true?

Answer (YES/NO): YES